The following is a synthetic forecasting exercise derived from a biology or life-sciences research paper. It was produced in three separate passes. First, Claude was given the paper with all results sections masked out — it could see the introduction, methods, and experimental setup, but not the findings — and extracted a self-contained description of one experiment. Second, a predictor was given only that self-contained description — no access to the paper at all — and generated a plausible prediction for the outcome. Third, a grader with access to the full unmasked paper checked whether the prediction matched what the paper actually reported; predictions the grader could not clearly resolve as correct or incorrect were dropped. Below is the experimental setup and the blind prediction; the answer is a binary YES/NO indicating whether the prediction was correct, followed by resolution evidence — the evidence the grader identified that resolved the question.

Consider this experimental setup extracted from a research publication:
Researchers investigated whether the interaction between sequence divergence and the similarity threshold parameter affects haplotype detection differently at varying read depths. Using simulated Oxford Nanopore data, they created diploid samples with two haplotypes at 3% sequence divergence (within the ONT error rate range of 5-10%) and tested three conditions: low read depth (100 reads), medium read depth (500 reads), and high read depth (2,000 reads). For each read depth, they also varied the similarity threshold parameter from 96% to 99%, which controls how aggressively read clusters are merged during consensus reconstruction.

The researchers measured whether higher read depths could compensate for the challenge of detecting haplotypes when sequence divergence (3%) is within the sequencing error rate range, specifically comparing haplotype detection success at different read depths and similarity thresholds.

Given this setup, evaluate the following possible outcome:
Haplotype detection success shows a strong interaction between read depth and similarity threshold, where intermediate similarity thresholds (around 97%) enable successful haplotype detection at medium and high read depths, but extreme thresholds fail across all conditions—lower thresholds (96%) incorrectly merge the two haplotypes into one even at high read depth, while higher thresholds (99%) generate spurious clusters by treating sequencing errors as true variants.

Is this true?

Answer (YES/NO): NO